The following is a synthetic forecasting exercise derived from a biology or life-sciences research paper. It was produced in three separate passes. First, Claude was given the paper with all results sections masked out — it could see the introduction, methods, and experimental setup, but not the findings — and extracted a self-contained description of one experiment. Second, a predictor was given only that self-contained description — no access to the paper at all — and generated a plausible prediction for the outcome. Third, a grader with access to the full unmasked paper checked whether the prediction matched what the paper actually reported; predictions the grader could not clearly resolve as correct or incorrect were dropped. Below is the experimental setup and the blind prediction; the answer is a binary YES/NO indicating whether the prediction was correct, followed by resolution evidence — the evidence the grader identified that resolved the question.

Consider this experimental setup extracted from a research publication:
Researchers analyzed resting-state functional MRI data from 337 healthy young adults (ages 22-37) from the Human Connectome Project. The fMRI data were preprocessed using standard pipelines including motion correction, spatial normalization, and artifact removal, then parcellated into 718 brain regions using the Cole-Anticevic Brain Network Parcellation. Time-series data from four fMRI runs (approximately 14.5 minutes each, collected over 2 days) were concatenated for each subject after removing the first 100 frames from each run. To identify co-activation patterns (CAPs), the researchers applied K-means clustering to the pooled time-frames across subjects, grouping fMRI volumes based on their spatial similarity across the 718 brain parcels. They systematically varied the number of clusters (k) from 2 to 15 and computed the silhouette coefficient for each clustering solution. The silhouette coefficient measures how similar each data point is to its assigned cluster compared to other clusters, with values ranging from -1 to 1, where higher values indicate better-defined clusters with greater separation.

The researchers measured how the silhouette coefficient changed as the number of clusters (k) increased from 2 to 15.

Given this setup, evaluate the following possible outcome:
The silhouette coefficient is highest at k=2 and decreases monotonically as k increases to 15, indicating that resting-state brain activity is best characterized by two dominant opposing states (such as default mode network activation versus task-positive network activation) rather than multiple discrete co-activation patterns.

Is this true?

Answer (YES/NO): NO